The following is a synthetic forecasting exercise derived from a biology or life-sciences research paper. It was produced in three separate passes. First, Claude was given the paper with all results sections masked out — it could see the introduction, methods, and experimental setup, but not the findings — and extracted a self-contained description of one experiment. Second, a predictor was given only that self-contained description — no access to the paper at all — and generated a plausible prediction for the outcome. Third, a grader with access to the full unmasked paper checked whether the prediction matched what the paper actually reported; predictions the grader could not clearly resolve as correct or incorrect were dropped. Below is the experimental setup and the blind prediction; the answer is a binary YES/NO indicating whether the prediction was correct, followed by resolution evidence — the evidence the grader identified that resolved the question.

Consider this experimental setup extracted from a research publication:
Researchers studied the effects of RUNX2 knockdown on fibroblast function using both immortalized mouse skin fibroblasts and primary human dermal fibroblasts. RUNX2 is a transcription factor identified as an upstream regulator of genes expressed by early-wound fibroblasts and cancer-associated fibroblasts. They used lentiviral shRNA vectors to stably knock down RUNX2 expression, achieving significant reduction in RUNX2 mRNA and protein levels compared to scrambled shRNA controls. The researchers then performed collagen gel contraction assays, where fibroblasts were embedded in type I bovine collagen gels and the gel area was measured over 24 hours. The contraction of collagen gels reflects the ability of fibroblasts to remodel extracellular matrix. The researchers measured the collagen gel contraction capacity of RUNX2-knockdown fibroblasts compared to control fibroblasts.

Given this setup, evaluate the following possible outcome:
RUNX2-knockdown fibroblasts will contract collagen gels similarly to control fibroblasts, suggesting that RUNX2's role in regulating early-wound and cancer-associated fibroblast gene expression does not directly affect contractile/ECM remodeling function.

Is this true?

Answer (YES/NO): NO